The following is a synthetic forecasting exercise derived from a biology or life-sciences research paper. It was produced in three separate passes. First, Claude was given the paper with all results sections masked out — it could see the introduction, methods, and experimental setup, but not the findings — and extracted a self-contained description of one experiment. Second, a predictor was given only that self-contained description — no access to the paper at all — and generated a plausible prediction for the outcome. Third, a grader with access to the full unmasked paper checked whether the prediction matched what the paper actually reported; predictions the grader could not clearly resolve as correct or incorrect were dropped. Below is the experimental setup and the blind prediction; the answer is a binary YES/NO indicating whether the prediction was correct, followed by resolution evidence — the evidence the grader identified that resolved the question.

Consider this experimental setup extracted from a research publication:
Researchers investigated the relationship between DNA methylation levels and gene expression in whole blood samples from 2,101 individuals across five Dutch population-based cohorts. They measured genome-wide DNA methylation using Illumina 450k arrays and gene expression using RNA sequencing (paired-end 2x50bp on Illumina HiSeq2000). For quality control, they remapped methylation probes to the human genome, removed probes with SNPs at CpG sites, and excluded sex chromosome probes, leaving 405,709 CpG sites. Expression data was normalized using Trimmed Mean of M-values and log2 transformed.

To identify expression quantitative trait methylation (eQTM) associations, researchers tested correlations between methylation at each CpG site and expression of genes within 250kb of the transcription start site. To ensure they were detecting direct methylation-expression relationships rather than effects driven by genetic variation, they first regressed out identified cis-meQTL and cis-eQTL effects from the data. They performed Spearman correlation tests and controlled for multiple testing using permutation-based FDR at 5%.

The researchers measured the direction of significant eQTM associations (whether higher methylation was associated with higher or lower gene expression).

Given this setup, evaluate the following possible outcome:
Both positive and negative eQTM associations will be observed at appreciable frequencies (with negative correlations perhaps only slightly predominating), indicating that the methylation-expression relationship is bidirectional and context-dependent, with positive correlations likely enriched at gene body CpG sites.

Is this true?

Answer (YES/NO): NO